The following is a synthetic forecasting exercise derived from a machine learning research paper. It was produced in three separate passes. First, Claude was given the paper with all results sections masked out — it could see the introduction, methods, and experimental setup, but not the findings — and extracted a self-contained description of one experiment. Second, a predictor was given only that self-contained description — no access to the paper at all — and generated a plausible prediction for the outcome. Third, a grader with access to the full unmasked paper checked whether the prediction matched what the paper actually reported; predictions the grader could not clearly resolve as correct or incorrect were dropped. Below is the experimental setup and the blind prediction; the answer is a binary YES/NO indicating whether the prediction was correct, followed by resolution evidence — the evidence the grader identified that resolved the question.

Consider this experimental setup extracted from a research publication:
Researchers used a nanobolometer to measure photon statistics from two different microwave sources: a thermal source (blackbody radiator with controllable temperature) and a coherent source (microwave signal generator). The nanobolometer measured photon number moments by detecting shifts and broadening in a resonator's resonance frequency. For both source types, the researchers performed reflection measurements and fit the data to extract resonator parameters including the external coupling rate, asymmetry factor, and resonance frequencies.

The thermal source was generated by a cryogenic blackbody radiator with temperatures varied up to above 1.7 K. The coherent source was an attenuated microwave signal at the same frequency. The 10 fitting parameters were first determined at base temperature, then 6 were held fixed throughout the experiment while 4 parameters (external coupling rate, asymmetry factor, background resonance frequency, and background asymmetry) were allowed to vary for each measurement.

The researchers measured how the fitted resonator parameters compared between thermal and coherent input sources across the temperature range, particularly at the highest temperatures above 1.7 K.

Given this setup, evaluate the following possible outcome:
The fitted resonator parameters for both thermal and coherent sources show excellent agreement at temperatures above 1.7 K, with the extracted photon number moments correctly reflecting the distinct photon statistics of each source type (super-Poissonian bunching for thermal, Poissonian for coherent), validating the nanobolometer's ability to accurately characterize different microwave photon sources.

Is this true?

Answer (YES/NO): NO